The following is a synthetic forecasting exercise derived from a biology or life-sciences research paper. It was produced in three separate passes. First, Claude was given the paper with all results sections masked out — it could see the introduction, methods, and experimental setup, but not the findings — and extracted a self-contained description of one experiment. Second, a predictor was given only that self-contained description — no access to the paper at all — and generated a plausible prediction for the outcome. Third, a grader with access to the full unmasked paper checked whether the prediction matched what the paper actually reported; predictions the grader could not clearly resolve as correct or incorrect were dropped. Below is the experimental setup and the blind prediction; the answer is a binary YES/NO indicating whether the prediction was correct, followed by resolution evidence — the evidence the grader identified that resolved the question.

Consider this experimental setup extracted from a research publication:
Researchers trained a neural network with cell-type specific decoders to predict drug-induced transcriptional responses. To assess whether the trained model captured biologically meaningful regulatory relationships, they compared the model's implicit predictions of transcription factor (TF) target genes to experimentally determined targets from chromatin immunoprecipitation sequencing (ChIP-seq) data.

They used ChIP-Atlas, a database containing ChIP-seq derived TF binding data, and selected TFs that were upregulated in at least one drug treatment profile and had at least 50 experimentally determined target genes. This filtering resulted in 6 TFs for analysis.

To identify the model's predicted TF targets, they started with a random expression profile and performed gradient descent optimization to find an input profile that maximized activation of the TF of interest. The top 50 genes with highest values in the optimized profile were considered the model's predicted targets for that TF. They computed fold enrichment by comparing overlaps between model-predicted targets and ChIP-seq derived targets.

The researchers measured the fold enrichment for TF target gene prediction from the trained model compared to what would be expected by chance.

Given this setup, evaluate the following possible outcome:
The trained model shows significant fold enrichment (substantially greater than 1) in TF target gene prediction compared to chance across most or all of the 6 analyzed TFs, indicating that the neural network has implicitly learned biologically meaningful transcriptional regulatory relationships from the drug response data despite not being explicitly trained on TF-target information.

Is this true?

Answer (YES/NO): YES